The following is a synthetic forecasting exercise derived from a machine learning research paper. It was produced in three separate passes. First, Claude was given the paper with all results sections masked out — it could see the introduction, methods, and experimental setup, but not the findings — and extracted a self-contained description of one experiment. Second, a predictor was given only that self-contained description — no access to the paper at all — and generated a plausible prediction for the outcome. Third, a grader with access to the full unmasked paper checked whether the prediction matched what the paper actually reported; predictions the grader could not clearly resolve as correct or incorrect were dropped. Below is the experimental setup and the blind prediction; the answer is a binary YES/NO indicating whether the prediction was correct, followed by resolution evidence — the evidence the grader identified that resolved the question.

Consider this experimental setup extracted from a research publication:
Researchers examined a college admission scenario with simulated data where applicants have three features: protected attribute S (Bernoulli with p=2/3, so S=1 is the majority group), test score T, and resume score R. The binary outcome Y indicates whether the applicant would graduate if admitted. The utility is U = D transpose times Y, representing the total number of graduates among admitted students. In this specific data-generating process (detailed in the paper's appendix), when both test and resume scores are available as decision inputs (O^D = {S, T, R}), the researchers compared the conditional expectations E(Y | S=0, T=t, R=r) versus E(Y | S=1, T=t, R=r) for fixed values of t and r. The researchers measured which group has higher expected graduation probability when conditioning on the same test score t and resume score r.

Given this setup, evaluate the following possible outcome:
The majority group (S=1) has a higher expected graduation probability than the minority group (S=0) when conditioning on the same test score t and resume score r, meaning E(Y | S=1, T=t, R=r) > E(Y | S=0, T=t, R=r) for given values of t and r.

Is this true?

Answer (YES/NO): NO